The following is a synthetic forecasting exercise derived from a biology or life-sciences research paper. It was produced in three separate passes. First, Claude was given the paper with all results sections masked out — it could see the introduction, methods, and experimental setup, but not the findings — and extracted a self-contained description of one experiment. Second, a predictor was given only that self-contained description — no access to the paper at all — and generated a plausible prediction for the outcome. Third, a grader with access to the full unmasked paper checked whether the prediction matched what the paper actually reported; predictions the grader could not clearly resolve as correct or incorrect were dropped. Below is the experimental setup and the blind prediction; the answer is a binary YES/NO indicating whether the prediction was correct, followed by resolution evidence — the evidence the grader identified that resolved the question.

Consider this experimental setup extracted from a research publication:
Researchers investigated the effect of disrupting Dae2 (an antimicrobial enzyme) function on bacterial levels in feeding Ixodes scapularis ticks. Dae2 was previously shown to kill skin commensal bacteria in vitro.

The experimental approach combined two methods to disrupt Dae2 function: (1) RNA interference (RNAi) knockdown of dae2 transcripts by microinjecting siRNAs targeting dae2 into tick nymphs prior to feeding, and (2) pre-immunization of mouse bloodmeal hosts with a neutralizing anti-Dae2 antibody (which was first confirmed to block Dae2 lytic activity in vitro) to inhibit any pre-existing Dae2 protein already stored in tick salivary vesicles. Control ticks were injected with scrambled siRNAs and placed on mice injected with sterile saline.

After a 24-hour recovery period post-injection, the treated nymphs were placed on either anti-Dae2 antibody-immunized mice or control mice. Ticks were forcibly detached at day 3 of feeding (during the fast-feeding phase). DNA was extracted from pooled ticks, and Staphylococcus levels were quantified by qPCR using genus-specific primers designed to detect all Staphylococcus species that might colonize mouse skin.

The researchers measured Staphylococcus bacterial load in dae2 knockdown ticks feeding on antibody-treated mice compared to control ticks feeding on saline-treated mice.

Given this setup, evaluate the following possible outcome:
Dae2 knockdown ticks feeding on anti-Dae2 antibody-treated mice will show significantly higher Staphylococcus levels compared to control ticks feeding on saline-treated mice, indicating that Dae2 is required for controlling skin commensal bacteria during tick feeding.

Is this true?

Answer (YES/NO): YES